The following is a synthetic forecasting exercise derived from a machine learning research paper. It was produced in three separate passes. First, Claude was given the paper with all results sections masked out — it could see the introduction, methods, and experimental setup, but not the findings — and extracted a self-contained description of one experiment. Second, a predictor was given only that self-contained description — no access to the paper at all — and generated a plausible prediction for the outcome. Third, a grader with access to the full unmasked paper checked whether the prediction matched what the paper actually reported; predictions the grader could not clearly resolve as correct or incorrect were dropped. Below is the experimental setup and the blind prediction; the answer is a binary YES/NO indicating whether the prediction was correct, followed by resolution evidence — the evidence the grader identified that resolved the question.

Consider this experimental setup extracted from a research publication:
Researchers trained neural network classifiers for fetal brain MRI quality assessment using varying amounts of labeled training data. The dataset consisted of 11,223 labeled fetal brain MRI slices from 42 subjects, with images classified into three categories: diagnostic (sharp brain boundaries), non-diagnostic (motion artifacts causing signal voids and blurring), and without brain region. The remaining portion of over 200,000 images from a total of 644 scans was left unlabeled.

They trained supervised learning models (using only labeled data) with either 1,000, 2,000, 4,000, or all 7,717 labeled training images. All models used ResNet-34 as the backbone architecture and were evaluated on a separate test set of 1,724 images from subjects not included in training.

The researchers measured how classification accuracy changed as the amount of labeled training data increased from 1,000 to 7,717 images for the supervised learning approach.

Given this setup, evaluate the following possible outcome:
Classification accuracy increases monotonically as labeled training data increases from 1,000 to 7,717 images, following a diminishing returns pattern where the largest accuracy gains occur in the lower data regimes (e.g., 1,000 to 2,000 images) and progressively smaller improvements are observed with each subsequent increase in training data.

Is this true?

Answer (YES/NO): NO